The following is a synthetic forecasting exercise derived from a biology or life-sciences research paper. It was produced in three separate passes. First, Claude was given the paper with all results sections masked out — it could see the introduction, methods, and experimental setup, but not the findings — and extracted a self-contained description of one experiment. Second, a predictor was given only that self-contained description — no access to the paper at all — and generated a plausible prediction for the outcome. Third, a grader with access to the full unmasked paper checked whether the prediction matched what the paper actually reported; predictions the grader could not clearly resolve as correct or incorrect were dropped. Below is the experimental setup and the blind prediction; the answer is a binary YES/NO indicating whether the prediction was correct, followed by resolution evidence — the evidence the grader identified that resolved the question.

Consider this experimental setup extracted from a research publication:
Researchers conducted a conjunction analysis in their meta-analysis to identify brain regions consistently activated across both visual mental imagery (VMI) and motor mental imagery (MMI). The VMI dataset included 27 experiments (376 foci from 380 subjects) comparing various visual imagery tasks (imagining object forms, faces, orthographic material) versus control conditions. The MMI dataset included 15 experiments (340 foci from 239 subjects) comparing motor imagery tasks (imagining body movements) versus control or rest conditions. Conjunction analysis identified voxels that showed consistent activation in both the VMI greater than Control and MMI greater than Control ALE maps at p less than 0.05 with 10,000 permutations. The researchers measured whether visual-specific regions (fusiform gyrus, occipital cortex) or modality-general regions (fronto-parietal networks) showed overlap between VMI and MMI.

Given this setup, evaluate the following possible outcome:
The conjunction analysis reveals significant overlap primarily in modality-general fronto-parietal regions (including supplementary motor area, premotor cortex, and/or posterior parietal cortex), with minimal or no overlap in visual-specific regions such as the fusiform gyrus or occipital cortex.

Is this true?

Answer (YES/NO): YES